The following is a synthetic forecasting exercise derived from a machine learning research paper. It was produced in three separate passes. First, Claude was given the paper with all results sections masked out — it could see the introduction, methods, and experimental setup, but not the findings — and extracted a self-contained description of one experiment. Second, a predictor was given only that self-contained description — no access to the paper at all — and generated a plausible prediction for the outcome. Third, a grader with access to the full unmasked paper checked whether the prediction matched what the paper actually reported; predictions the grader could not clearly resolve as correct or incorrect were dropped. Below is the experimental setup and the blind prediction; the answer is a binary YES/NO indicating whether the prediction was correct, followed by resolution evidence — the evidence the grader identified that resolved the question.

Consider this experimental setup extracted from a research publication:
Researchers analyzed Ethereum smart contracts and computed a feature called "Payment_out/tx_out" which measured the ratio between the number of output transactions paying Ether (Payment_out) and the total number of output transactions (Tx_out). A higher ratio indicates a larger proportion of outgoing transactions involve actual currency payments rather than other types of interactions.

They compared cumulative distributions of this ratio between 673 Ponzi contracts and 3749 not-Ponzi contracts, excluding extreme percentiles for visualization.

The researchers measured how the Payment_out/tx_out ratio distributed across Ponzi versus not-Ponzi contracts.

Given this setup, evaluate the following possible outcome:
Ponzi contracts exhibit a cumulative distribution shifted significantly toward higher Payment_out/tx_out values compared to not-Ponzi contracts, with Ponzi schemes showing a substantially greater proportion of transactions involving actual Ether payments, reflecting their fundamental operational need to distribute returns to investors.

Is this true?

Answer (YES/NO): YES